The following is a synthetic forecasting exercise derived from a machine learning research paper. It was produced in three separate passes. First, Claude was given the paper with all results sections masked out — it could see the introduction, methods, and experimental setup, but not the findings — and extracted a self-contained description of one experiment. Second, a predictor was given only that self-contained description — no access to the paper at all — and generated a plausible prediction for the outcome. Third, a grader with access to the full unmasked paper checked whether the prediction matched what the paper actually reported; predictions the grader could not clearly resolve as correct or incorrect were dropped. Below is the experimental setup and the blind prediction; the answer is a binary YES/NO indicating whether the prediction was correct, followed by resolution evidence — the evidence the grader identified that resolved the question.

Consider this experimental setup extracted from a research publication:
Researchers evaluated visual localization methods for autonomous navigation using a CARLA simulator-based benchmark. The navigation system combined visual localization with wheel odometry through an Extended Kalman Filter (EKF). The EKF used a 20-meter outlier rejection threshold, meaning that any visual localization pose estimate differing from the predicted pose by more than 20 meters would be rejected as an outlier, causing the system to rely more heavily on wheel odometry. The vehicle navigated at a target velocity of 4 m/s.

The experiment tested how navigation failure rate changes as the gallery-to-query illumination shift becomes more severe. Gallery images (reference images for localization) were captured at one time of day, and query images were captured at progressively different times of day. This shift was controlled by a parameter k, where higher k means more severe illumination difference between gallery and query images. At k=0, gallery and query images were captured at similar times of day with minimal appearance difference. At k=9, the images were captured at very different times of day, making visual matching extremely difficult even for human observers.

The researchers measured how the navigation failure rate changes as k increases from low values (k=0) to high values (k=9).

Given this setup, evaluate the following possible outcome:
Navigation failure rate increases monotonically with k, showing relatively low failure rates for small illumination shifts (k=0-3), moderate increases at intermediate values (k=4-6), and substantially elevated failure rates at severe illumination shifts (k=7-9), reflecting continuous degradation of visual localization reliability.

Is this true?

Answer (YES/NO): NO